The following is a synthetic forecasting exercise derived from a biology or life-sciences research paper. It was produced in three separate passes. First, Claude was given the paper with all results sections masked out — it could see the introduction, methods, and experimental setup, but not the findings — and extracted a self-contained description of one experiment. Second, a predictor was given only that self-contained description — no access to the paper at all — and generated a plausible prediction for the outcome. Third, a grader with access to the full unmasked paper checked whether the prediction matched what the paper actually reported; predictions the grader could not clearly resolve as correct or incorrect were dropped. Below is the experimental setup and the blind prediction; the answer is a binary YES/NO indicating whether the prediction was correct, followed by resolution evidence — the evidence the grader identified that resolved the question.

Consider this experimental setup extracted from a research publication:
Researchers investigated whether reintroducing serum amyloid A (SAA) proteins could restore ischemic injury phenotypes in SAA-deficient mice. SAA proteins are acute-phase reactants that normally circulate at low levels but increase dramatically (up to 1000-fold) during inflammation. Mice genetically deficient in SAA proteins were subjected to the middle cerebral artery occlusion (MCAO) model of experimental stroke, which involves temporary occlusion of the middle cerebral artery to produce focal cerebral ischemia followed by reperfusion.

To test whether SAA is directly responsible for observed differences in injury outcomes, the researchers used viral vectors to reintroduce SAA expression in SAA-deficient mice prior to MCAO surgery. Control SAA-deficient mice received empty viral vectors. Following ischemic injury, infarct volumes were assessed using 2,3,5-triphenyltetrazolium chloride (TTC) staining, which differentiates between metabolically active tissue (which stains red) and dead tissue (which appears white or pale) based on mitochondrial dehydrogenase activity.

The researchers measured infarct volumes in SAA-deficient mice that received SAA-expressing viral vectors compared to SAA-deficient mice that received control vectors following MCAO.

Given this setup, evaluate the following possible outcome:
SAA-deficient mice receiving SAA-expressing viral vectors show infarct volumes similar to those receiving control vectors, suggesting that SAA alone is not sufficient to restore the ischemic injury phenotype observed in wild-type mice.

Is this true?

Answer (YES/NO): NO